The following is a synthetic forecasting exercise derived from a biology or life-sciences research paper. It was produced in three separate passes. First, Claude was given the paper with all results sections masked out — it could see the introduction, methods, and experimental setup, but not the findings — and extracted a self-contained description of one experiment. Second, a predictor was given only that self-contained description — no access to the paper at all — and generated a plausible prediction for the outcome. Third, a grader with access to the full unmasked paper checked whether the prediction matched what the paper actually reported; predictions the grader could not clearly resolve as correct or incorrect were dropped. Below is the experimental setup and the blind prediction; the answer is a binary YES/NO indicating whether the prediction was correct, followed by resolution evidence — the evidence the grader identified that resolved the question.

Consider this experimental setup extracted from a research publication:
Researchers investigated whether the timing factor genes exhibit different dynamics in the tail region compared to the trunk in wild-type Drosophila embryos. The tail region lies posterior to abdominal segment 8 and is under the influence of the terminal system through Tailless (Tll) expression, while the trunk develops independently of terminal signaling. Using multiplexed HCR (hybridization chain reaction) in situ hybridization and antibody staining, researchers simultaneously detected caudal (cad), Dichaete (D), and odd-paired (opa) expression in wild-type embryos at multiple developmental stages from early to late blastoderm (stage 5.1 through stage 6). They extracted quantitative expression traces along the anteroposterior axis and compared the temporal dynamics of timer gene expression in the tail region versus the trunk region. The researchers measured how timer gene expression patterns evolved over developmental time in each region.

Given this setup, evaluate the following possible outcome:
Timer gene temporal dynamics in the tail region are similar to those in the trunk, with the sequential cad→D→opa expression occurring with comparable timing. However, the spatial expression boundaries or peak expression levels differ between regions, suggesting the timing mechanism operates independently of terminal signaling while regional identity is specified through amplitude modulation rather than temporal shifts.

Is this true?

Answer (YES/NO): NO